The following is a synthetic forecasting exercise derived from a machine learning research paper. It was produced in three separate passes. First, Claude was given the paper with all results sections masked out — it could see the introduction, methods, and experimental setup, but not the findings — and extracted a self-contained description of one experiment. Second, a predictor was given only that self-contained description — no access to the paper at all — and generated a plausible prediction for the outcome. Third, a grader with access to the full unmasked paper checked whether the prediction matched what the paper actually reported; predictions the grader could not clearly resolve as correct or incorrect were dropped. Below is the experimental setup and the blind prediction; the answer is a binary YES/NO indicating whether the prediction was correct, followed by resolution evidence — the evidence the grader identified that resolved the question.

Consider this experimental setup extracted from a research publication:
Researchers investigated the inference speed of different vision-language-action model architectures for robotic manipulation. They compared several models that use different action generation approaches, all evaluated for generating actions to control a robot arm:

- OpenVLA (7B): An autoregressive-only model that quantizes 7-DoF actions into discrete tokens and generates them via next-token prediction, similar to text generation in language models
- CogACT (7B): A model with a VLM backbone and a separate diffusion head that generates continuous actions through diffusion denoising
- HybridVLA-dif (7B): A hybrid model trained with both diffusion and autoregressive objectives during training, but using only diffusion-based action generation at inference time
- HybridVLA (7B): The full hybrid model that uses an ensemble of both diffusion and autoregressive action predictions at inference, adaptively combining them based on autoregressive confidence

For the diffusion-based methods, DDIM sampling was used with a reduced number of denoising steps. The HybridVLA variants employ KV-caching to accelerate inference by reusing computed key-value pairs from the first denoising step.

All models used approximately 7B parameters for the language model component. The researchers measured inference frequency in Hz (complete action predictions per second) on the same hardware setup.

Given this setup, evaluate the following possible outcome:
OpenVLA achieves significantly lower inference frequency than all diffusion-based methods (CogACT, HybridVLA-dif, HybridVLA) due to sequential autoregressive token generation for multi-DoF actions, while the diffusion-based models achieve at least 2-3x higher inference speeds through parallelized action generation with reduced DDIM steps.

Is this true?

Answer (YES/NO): NO